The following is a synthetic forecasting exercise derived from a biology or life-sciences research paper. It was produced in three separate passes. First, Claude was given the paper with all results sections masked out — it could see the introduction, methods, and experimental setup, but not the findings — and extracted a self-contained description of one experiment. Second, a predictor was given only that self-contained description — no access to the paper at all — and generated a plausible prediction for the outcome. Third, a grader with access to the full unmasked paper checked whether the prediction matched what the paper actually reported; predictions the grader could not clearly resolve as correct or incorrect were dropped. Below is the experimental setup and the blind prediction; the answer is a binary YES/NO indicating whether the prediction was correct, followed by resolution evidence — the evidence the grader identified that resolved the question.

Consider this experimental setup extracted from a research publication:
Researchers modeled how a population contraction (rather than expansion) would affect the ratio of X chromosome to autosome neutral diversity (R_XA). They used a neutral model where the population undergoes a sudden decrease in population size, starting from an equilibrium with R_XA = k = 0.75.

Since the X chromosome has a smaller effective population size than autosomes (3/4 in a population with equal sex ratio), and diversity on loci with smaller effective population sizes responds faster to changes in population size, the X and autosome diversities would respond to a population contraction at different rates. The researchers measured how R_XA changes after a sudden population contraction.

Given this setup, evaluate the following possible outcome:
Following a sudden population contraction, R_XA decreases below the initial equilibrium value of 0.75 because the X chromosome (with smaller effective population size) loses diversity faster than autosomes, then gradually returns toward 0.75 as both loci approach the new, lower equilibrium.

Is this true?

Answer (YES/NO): YES